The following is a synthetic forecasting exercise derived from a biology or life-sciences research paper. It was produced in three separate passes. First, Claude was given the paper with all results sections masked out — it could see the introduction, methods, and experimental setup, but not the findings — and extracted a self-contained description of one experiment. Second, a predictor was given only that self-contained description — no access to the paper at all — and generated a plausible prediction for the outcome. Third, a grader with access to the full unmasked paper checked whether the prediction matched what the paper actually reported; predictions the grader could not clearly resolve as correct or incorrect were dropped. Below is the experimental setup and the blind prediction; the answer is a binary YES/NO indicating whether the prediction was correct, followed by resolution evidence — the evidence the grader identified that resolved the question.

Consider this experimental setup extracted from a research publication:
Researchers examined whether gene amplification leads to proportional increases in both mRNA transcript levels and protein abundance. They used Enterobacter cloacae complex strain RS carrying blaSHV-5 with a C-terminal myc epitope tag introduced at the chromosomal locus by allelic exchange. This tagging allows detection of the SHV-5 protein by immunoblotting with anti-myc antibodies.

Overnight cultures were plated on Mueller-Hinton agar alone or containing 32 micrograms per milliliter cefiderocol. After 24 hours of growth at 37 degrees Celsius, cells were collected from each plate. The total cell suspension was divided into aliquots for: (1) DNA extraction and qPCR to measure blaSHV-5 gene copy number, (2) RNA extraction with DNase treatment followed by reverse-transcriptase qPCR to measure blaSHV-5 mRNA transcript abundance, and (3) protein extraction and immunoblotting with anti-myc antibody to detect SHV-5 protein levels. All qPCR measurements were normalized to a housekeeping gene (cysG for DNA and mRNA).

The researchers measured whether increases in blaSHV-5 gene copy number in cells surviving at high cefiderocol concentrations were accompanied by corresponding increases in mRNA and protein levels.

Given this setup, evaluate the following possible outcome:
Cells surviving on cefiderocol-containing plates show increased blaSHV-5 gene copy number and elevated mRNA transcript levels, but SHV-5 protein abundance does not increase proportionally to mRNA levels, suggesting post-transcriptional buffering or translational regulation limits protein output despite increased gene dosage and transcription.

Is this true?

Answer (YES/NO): NO